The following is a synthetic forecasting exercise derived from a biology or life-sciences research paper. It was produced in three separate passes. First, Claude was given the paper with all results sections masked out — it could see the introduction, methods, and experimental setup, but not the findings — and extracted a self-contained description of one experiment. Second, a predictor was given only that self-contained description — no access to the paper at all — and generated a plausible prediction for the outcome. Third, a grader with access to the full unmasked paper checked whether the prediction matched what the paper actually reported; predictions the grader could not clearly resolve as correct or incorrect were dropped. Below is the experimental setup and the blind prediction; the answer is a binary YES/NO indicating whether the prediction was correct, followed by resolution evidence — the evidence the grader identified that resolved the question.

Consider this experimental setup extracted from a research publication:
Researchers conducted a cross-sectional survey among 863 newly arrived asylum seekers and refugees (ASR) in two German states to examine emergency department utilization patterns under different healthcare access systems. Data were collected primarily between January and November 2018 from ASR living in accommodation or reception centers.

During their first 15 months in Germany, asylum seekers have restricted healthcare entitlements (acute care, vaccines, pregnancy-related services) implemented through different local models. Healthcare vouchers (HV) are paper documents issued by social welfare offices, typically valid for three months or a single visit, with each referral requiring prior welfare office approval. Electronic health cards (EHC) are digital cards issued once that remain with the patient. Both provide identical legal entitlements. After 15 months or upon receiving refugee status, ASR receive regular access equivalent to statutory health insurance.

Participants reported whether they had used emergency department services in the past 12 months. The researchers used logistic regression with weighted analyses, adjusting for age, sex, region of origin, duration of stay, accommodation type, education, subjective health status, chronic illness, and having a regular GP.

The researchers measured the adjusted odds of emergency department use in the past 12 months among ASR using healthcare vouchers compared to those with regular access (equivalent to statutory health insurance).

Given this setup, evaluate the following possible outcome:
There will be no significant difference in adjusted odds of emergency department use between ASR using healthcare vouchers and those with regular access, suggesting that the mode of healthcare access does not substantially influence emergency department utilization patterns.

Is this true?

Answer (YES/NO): YES